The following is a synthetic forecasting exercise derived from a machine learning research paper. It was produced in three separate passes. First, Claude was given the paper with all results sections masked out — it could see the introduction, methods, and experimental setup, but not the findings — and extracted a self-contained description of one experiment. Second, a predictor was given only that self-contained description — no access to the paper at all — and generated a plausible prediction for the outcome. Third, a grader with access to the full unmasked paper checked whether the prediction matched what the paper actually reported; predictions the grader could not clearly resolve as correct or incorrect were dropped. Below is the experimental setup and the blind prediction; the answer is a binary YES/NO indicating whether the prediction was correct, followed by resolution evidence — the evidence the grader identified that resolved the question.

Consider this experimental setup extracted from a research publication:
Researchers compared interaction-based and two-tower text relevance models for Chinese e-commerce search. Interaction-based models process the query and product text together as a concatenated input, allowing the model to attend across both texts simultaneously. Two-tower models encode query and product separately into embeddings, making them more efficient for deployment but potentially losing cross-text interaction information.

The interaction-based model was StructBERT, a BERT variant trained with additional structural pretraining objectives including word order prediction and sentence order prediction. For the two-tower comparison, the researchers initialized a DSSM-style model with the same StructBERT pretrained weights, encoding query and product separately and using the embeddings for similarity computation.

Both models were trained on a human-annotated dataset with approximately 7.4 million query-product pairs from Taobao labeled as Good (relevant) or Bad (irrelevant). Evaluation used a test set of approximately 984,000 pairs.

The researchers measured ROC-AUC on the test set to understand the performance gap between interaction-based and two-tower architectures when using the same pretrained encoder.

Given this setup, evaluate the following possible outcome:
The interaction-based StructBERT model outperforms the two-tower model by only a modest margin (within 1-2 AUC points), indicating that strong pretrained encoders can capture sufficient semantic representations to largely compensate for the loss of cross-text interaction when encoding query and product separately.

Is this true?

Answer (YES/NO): NO